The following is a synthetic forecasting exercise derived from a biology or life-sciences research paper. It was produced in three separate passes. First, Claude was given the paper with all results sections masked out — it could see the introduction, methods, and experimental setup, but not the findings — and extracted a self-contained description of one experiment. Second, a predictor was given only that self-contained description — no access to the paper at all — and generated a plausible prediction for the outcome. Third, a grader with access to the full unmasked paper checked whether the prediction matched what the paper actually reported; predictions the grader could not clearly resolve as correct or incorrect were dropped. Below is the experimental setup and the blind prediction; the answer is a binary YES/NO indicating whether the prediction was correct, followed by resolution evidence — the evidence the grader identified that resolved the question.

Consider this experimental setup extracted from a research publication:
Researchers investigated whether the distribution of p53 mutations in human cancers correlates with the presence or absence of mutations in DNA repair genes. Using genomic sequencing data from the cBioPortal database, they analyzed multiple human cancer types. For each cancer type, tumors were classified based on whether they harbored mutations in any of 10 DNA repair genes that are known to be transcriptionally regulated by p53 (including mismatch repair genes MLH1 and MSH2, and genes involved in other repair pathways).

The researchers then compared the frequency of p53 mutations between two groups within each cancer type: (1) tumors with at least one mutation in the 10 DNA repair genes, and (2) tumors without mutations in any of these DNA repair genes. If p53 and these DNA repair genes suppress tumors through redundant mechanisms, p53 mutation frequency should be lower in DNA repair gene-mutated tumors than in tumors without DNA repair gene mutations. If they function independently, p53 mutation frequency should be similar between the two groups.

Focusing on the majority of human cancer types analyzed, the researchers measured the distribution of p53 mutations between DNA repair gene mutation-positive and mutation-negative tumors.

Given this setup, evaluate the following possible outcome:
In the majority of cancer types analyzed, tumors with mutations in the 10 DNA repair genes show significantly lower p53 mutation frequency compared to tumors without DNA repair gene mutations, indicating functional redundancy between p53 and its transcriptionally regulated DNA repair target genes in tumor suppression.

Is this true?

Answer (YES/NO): NO